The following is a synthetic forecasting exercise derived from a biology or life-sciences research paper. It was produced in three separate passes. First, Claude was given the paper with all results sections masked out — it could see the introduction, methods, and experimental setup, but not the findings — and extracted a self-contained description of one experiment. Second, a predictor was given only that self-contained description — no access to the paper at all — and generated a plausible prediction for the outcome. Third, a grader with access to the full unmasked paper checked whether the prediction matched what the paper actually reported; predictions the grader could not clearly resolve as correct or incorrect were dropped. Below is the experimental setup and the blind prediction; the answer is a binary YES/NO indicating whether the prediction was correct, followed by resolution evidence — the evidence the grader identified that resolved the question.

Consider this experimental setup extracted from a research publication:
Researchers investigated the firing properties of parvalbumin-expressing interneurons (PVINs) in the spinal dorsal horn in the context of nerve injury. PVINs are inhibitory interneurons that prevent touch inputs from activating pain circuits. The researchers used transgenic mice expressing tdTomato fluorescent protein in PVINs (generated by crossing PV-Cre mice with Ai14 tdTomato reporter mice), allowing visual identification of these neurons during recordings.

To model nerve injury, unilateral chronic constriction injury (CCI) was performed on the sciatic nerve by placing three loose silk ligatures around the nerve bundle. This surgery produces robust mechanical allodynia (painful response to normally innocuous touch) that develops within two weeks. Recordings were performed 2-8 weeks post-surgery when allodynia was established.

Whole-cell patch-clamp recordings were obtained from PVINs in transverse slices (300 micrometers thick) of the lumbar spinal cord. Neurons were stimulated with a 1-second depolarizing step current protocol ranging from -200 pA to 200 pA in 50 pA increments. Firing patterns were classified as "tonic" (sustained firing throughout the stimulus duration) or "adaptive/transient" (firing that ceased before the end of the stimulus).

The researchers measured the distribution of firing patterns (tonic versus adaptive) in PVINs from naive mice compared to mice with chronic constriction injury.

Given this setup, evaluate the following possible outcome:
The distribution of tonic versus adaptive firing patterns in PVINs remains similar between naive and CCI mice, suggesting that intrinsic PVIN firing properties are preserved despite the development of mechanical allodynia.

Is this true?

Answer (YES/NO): NO